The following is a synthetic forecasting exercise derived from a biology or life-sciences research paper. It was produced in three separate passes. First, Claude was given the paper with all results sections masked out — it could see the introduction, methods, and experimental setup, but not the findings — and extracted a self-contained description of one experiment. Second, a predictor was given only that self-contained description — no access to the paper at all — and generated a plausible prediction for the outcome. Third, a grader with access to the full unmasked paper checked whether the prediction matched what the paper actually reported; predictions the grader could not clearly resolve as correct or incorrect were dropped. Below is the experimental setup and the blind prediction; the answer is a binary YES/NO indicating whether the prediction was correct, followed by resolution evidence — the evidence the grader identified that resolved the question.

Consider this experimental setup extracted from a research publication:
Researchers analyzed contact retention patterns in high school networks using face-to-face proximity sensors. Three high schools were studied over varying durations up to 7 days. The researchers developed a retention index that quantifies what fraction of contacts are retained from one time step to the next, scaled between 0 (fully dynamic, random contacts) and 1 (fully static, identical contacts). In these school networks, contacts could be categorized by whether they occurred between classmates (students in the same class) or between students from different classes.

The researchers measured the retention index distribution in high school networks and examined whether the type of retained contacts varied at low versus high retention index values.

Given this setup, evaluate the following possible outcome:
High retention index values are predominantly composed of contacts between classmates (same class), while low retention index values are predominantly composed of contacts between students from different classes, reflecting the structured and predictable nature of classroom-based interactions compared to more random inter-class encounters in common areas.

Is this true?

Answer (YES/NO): NO